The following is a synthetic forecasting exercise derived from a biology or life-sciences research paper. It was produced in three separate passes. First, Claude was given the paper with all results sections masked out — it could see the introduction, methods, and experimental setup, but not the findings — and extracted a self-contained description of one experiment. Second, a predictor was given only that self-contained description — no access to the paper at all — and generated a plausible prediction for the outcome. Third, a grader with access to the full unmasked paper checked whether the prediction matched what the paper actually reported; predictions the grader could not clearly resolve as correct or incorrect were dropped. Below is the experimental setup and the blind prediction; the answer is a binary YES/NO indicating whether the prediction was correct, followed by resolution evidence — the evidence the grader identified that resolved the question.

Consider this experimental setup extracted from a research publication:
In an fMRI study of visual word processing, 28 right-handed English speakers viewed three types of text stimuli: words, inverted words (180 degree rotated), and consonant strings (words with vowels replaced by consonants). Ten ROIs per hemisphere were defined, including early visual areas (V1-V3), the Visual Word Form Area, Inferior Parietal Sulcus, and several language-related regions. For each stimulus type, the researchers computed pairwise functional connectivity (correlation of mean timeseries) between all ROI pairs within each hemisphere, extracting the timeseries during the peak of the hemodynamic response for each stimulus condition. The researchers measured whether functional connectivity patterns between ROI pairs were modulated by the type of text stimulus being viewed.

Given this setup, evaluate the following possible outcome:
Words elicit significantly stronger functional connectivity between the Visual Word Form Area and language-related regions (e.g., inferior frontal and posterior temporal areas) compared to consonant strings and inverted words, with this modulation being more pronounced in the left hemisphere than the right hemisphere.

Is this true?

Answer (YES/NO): NO